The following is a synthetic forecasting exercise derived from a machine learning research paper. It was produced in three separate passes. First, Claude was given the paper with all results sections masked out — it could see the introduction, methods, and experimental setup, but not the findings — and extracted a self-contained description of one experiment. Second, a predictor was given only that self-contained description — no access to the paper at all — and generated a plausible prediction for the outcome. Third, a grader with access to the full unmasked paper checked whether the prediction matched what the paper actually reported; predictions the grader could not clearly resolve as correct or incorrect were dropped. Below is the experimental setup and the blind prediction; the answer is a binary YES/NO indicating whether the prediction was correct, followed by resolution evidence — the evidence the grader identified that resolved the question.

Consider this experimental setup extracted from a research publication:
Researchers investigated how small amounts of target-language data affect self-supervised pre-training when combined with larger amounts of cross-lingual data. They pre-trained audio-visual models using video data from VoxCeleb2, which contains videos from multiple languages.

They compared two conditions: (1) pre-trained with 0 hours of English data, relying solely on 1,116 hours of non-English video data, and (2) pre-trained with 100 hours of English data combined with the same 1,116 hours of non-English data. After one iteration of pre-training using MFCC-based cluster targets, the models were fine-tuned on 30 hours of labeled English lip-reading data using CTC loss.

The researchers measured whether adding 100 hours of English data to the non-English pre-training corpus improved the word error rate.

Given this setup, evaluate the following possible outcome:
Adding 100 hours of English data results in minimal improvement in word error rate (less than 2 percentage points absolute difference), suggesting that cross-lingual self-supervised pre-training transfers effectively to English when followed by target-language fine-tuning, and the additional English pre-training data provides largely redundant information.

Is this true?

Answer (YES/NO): NO